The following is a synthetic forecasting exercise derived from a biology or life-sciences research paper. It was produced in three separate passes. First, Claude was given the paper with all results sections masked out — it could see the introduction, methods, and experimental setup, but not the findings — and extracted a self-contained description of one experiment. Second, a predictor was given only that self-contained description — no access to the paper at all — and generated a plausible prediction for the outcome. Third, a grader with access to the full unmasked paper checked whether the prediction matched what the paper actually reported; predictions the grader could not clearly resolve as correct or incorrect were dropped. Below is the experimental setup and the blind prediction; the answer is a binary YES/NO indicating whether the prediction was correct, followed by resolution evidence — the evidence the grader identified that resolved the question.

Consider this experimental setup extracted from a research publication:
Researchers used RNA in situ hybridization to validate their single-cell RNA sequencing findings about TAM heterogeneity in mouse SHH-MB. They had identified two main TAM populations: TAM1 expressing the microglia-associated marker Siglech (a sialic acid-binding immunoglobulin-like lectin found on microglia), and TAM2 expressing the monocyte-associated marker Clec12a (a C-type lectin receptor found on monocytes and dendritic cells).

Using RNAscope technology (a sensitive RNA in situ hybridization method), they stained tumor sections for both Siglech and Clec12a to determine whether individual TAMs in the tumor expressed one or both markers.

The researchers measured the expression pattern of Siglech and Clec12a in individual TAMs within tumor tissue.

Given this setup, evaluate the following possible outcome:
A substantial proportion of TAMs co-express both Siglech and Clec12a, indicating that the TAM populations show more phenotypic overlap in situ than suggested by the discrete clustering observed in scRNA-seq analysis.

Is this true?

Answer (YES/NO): NO